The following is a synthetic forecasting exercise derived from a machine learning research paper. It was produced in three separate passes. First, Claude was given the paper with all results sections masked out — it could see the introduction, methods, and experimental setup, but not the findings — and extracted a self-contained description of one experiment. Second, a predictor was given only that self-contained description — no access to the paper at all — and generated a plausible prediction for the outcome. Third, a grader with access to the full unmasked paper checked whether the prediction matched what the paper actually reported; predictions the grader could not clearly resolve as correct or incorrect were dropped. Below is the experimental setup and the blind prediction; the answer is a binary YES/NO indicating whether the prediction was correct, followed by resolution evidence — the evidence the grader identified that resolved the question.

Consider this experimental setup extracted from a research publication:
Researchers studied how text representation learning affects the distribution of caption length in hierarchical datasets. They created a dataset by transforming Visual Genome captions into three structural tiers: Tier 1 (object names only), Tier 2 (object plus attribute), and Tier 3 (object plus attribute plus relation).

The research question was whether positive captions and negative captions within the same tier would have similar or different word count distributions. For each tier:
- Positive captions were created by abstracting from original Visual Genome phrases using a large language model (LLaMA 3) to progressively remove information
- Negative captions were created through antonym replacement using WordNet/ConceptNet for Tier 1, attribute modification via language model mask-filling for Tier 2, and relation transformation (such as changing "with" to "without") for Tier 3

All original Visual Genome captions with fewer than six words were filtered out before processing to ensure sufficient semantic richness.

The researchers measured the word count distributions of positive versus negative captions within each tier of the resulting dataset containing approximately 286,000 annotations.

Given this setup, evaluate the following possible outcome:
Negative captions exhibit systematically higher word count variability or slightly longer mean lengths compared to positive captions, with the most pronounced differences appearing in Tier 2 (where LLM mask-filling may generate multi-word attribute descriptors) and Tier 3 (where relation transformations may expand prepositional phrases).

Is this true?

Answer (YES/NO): NO